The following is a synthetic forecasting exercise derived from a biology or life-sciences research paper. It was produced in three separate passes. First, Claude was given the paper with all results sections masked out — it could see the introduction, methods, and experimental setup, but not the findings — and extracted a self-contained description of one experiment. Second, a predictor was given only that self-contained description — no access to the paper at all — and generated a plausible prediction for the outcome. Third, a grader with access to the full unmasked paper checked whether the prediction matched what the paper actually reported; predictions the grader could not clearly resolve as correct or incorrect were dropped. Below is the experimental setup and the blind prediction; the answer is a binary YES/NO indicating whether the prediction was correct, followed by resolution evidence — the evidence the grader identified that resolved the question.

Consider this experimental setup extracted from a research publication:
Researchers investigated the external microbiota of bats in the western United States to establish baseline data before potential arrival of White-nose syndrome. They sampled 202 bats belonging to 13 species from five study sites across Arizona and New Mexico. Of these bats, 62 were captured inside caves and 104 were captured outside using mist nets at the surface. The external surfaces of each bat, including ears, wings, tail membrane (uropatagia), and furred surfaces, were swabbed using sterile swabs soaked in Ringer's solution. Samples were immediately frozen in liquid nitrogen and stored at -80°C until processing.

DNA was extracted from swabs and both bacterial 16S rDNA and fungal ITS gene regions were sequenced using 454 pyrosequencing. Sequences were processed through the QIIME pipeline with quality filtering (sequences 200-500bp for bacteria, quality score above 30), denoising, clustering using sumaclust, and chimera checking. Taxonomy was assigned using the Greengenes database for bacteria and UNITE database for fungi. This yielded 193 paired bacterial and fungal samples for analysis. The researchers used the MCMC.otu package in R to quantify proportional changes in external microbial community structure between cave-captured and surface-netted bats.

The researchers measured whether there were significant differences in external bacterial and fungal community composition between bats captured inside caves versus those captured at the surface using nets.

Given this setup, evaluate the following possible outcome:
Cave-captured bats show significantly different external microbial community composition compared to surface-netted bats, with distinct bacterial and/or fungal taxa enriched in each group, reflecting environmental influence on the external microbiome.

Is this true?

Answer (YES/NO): YES